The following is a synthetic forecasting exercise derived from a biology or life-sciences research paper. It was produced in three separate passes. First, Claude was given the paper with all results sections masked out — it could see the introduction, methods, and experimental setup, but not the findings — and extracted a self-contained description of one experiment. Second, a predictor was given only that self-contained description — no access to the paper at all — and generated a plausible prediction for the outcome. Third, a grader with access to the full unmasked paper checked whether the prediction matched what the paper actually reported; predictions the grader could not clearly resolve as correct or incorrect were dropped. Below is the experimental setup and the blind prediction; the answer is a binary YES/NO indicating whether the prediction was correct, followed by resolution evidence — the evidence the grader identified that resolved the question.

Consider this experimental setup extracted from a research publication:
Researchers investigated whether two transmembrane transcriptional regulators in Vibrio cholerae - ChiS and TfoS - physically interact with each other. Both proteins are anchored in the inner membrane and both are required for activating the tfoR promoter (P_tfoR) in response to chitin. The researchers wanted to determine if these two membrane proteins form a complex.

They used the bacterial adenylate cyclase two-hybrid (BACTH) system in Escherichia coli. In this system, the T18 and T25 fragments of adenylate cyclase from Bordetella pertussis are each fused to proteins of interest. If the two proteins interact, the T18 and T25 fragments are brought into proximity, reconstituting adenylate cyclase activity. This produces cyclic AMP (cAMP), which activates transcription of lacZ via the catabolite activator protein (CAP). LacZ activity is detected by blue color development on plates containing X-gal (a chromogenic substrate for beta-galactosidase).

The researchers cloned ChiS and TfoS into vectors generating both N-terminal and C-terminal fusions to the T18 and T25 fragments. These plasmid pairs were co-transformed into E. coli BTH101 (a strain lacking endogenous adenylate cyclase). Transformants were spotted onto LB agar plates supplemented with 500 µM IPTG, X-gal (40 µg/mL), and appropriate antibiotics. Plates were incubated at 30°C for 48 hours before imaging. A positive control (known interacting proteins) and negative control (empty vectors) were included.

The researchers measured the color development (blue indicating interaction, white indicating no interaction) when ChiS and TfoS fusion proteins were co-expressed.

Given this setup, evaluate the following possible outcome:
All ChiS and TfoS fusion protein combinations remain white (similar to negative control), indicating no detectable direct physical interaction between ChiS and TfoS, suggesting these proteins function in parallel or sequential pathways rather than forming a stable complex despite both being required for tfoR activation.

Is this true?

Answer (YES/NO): NO